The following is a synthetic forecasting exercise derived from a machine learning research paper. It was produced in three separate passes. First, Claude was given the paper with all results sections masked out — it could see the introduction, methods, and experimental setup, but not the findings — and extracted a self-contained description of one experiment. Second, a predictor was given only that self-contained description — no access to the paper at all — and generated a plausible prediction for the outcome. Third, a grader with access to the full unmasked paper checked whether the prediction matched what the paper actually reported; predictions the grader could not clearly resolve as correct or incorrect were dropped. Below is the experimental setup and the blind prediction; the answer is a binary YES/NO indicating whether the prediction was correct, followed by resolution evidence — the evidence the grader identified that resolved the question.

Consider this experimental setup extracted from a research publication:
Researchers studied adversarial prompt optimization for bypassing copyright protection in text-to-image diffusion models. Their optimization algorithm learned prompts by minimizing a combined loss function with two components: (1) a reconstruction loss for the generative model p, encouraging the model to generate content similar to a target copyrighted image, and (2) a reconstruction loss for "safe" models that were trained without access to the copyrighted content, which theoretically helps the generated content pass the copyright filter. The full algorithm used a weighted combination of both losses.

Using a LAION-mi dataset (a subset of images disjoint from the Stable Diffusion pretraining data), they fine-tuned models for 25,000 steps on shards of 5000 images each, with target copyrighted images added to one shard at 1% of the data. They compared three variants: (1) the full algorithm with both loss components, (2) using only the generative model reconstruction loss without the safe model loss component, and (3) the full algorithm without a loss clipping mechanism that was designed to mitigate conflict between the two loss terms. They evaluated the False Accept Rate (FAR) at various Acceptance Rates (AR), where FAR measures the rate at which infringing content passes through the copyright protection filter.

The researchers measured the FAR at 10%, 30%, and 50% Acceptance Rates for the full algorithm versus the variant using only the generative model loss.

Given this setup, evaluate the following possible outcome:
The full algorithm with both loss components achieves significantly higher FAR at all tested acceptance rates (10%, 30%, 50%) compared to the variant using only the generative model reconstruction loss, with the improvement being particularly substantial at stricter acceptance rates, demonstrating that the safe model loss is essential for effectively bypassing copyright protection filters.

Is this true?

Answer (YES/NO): YES